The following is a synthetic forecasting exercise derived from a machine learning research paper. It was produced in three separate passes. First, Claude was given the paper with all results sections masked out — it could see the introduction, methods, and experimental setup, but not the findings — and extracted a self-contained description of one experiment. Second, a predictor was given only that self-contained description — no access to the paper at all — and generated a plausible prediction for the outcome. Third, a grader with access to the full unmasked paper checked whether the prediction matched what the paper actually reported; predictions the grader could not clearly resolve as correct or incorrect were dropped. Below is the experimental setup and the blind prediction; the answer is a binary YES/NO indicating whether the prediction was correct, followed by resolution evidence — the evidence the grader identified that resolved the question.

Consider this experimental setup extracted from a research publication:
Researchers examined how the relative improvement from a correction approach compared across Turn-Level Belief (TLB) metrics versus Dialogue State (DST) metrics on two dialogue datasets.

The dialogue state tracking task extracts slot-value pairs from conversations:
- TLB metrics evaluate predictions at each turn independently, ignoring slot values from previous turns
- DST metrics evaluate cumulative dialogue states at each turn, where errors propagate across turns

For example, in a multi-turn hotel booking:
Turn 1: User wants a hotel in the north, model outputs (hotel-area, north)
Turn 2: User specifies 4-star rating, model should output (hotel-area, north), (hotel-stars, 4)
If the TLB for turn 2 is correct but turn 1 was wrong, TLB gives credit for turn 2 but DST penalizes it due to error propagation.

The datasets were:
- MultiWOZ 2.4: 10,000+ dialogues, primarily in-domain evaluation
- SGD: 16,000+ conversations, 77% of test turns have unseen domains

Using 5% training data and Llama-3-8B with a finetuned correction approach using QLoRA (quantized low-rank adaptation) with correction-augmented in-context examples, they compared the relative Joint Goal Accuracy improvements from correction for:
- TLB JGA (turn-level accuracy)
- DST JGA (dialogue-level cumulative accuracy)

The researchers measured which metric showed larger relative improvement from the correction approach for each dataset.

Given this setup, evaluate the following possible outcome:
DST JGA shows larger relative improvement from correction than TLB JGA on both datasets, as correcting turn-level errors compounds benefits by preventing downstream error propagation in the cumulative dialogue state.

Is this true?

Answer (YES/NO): YES